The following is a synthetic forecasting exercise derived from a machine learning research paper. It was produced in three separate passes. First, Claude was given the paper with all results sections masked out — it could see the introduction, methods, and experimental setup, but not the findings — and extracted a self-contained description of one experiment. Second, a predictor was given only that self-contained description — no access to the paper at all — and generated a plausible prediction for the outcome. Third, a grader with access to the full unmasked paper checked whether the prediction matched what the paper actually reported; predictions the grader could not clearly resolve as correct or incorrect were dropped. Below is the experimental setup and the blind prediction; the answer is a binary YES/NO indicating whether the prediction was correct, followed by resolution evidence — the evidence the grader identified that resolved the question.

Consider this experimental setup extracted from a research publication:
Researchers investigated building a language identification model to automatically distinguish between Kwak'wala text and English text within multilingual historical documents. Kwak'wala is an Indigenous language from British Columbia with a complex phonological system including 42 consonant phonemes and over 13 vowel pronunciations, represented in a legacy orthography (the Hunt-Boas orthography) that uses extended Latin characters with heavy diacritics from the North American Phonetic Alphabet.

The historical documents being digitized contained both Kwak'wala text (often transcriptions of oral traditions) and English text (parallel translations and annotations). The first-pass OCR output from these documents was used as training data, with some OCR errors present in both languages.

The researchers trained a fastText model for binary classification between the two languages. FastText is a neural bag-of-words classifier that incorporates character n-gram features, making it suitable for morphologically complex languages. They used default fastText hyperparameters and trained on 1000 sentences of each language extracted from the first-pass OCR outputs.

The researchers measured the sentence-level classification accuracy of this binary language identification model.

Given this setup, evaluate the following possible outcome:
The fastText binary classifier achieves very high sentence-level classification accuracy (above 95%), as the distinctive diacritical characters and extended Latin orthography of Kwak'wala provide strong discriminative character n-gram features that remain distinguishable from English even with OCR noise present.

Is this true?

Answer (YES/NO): YES